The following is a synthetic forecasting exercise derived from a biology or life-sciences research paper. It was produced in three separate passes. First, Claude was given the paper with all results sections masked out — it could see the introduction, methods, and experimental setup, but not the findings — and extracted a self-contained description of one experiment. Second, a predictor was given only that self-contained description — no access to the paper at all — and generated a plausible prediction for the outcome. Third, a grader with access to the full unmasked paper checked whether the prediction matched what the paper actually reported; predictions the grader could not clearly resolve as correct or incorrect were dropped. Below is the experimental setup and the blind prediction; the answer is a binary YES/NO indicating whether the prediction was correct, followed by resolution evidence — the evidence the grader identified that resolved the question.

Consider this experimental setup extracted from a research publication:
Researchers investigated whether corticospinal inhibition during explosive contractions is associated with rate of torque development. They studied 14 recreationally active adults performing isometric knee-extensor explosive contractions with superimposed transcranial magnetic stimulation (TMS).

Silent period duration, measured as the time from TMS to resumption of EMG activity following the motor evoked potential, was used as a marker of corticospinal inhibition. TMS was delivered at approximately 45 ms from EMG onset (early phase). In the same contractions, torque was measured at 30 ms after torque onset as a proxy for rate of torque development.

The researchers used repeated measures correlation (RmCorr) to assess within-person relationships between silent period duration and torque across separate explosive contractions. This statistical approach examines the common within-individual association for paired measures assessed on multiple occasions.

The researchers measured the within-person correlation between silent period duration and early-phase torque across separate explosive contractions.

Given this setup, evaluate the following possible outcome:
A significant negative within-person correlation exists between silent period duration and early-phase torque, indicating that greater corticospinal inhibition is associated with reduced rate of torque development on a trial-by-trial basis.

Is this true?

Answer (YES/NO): NO